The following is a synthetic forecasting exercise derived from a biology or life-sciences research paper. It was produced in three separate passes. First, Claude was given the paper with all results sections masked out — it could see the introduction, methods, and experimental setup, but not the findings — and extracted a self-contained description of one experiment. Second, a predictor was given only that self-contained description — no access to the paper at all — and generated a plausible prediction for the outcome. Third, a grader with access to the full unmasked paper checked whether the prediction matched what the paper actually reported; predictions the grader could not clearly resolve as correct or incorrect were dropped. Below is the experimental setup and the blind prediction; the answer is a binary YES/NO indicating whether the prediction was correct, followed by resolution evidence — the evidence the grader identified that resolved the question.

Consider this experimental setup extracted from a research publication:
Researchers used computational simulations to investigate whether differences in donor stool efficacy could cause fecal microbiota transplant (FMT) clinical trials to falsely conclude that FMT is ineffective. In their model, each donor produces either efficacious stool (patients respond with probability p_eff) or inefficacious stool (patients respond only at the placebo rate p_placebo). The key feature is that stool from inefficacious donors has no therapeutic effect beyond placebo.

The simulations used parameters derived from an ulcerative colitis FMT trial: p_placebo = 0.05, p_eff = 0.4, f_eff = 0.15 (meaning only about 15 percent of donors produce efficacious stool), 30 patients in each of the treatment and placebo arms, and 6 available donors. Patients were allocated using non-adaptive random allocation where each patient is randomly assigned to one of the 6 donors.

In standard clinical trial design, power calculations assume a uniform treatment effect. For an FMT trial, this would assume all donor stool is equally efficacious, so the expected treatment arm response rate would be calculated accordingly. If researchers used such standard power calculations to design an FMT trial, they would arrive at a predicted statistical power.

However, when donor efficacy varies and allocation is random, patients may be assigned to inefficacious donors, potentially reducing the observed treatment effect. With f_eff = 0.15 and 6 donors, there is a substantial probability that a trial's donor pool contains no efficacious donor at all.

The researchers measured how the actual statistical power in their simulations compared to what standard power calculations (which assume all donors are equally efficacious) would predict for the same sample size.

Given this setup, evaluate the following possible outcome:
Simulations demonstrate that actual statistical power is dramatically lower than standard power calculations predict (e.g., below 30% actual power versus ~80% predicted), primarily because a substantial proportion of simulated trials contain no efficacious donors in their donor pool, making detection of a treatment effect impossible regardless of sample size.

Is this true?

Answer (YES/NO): NO